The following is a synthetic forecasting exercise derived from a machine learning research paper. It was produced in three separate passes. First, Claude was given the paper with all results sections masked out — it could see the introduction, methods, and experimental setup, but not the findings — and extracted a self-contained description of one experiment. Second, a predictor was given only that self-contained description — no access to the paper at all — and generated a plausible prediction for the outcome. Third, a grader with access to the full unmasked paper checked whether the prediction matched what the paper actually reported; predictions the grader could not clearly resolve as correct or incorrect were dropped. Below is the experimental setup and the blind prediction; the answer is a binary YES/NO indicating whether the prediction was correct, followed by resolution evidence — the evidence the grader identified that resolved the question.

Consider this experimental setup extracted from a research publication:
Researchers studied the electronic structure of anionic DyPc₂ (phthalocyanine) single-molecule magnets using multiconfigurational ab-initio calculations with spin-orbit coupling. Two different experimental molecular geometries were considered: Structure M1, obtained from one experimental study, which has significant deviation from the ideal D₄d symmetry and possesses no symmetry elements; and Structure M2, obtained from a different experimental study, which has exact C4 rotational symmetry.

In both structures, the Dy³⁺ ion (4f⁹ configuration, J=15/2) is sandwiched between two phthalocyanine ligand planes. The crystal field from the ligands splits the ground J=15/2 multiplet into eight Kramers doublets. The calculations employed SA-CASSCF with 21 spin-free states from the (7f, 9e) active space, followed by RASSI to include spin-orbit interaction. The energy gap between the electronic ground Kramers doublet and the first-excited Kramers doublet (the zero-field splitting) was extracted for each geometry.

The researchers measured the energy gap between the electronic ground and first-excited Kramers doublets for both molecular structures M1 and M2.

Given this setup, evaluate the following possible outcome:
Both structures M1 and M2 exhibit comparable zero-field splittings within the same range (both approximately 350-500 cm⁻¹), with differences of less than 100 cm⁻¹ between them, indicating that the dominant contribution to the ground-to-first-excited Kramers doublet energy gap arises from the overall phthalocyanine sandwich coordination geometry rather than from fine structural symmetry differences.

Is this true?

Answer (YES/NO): NO